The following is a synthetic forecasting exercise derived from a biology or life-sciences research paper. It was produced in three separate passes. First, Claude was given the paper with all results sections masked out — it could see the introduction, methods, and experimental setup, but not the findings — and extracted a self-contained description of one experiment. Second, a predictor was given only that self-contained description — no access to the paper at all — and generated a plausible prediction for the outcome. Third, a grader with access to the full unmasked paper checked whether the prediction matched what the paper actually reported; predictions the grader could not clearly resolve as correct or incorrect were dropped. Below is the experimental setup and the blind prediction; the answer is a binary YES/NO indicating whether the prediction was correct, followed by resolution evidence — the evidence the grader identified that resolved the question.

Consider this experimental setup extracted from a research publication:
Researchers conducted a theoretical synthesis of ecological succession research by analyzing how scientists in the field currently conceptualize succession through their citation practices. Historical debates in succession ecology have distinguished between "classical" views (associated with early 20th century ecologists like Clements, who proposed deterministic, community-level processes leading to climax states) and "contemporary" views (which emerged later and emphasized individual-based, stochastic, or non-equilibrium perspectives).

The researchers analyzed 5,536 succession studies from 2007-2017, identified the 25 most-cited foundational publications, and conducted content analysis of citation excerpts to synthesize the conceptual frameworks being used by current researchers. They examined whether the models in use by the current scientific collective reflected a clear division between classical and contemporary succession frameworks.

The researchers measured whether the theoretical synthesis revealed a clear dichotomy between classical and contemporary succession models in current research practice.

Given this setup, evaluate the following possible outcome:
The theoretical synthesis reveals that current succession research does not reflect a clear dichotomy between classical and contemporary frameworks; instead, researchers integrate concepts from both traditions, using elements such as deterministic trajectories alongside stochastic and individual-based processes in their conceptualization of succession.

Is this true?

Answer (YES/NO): YES